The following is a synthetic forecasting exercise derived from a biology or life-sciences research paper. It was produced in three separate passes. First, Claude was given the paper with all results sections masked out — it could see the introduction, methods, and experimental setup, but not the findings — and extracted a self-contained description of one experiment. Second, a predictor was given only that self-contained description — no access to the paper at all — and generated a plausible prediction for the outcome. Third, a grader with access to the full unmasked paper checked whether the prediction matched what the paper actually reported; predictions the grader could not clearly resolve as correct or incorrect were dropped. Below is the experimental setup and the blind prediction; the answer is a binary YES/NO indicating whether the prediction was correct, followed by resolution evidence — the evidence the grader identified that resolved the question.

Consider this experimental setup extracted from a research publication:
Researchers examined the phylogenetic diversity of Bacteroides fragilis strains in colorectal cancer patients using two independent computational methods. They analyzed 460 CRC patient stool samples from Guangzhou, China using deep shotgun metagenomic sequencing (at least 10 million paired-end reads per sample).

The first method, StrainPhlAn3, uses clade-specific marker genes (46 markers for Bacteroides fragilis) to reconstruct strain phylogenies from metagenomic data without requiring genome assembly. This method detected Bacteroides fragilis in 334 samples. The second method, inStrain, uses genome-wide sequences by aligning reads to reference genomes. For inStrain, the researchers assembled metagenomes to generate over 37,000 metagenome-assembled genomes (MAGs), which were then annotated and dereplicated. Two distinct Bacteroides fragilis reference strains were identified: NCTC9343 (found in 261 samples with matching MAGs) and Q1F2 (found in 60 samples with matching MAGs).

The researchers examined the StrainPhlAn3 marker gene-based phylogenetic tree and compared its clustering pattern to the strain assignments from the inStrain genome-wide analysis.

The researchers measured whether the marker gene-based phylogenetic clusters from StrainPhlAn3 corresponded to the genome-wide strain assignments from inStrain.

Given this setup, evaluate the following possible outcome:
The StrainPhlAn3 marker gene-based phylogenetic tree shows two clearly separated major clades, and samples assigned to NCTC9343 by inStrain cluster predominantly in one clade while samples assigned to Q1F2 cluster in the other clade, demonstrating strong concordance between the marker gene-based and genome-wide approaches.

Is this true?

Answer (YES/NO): YES